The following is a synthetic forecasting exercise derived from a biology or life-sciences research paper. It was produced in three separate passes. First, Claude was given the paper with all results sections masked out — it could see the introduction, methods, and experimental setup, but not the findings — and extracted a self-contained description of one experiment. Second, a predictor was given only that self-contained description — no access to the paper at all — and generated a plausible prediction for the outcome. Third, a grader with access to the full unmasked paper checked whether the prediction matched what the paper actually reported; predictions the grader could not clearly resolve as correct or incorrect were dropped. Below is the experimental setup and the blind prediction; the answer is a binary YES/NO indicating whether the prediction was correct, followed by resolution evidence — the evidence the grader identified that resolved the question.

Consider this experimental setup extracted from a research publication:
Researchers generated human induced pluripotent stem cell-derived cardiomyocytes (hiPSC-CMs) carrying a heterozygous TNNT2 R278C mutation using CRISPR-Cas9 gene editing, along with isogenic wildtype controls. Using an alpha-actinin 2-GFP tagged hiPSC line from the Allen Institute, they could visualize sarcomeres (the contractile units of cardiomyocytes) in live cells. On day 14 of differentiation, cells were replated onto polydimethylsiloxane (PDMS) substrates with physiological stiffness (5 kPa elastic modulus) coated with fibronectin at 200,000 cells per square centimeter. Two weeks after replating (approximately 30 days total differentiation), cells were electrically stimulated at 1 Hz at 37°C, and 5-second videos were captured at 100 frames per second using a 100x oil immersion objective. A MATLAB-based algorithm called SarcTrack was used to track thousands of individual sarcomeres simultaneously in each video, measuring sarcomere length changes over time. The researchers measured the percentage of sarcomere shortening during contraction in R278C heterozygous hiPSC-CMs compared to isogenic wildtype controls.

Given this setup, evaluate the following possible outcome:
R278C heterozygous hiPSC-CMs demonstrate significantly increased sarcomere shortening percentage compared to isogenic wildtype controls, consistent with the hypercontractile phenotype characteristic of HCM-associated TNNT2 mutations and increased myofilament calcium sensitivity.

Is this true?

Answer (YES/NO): YES